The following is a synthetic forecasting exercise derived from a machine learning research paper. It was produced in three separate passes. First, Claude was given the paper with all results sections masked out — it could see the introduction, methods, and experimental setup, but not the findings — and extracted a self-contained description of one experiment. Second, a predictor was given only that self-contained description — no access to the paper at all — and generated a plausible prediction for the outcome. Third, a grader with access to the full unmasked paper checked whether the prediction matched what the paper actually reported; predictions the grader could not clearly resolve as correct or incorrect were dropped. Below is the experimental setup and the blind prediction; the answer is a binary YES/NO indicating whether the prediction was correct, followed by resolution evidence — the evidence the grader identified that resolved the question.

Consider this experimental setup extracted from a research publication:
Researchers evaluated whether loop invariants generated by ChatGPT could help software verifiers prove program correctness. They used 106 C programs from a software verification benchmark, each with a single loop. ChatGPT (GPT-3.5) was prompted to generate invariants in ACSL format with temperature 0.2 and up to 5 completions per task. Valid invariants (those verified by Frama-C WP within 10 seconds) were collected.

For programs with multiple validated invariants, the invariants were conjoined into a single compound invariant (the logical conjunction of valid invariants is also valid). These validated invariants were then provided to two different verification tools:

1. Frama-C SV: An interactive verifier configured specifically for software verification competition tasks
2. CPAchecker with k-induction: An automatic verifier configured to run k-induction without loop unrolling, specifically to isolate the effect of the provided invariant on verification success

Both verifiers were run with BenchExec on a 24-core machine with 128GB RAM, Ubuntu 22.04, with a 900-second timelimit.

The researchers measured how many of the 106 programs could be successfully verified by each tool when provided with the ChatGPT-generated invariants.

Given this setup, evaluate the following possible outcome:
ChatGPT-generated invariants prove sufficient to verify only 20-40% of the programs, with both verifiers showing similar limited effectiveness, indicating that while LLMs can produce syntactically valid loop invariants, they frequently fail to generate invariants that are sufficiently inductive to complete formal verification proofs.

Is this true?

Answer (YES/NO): NO